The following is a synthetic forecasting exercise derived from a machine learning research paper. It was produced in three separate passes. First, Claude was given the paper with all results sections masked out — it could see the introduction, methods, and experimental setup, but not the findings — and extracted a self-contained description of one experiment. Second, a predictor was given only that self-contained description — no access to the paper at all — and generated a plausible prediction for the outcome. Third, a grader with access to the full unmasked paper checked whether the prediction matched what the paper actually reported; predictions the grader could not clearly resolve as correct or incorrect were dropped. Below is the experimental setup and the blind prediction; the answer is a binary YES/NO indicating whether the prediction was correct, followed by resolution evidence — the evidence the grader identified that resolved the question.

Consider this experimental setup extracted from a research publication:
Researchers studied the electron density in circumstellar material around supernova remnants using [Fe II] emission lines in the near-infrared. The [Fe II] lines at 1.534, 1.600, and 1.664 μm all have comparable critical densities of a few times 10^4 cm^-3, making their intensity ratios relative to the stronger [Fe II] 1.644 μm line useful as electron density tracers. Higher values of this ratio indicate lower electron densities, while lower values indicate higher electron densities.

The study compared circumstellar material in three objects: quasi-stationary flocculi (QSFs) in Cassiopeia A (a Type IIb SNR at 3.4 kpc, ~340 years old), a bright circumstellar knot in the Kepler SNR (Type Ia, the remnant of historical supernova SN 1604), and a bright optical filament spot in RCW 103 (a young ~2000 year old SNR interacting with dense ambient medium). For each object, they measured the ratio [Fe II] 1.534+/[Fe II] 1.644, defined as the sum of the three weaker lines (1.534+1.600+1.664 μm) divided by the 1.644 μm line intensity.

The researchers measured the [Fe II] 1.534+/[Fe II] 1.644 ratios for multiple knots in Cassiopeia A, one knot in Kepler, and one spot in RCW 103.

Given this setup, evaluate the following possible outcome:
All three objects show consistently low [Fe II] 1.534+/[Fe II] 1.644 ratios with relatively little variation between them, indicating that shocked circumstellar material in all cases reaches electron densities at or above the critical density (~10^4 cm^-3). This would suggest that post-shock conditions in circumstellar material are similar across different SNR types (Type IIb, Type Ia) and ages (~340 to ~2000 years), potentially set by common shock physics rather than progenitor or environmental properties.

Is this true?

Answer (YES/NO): NO